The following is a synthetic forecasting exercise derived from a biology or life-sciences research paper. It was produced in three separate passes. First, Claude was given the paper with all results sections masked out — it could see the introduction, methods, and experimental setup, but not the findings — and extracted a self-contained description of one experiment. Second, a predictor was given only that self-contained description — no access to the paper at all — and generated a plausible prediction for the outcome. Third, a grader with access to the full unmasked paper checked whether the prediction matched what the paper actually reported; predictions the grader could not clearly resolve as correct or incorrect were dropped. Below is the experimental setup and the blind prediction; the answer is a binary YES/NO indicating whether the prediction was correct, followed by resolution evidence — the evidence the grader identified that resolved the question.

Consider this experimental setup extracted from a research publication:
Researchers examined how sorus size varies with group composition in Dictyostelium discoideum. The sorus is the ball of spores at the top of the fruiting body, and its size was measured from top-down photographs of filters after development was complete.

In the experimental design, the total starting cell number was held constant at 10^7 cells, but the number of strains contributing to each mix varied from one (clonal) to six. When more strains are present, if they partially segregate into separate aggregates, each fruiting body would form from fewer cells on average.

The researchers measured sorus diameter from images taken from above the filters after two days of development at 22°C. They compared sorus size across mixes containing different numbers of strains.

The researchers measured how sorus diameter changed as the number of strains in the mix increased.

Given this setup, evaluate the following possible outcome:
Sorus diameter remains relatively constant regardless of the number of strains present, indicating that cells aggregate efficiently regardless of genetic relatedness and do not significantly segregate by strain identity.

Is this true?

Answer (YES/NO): NO